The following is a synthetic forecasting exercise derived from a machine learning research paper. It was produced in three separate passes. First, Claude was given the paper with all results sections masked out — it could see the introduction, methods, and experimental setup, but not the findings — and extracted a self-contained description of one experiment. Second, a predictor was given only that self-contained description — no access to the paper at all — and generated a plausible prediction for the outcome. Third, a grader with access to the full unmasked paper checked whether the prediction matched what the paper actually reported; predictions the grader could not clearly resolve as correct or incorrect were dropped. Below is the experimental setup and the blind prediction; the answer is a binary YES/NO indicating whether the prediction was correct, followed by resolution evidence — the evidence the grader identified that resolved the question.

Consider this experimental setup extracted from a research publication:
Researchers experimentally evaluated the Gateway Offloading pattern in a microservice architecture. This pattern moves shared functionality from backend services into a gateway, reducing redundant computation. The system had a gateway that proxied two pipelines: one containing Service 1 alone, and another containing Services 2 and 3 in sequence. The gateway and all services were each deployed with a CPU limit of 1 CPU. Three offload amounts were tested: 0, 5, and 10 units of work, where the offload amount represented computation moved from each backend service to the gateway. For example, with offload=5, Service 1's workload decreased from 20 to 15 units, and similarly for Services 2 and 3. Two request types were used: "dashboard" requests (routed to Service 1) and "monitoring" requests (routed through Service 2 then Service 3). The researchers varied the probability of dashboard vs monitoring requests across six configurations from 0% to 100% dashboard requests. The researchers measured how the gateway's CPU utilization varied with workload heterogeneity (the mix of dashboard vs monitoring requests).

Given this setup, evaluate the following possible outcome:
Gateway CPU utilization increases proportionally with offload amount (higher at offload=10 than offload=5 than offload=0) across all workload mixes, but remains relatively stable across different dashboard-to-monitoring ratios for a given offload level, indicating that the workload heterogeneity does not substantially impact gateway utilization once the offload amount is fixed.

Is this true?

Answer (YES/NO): NO